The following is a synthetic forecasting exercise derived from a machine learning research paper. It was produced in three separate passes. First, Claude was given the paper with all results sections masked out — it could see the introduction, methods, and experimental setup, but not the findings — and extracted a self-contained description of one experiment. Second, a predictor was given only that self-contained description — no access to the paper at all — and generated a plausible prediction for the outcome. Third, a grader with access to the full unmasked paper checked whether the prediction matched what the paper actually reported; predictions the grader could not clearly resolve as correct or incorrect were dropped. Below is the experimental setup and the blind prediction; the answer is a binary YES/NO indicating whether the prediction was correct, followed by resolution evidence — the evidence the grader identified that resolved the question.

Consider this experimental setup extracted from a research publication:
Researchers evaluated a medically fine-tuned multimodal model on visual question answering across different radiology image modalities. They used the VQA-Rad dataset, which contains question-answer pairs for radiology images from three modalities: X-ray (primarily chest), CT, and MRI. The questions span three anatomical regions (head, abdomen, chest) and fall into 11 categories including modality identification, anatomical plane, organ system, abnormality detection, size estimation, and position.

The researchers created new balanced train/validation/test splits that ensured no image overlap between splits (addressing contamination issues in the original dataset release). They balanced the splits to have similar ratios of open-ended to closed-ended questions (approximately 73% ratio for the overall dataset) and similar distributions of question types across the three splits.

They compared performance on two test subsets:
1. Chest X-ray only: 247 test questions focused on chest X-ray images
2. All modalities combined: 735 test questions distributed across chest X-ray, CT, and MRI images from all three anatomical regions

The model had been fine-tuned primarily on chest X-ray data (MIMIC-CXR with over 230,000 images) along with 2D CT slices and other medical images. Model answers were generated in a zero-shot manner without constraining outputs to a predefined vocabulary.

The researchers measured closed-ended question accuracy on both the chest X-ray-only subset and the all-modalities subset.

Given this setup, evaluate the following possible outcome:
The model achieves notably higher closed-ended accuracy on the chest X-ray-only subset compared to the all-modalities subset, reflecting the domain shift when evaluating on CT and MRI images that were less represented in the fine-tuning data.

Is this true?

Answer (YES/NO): YES